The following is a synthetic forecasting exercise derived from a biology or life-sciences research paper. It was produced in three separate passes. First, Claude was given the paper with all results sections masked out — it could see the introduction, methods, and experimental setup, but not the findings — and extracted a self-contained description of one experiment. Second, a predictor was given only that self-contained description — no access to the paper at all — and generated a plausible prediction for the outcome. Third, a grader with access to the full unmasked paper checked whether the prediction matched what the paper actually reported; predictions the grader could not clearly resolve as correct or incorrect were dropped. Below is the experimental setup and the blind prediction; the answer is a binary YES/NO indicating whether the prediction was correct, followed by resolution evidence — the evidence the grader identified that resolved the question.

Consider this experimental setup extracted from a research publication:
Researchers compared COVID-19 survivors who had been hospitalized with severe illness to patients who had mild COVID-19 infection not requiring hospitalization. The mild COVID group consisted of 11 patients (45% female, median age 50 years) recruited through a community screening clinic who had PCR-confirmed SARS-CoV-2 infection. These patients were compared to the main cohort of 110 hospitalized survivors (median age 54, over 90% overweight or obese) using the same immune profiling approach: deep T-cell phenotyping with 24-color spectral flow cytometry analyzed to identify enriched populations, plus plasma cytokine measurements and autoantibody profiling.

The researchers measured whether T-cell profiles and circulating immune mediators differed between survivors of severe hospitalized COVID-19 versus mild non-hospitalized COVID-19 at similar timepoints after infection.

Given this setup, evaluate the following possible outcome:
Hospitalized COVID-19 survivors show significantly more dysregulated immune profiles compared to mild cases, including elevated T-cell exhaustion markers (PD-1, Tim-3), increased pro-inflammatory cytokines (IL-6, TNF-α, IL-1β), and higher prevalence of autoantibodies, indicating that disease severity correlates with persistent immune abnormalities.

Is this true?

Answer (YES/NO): NO